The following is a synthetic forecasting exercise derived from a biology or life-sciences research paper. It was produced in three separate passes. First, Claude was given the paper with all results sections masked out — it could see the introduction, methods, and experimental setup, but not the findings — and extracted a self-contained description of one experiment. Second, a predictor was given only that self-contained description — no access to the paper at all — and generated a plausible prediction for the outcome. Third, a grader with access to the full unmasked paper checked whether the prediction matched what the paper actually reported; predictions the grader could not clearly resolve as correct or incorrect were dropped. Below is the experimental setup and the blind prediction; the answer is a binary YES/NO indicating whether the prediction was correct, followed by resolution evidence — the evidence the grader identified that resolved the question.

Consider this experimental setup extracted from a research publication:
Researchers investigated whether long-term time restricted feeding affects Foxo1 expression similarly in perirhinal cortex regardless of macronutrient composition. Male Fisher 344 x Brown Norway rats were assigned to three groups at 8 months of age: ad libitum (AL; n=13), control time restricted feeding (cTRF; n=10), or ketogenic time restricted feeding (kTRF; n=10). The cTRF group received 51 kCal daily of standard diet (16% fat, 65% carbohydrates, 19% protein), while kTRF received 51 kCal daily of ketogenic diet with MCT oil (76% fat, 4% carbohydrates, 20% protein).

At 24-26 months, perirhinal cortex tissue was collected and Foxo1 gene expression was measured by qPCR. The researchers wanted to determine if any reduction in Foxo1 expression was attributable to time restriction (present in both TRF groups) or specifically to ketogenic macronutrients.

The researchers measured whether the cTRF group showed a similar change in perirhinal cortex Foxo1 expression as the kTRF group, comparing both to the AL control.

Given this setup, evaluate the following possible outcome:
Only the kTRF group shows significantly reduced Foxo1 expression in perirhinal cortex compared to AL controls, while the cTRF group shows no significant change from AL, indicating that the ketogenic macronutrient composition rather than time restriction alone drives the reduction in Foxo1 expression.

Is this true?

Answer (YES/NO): NO